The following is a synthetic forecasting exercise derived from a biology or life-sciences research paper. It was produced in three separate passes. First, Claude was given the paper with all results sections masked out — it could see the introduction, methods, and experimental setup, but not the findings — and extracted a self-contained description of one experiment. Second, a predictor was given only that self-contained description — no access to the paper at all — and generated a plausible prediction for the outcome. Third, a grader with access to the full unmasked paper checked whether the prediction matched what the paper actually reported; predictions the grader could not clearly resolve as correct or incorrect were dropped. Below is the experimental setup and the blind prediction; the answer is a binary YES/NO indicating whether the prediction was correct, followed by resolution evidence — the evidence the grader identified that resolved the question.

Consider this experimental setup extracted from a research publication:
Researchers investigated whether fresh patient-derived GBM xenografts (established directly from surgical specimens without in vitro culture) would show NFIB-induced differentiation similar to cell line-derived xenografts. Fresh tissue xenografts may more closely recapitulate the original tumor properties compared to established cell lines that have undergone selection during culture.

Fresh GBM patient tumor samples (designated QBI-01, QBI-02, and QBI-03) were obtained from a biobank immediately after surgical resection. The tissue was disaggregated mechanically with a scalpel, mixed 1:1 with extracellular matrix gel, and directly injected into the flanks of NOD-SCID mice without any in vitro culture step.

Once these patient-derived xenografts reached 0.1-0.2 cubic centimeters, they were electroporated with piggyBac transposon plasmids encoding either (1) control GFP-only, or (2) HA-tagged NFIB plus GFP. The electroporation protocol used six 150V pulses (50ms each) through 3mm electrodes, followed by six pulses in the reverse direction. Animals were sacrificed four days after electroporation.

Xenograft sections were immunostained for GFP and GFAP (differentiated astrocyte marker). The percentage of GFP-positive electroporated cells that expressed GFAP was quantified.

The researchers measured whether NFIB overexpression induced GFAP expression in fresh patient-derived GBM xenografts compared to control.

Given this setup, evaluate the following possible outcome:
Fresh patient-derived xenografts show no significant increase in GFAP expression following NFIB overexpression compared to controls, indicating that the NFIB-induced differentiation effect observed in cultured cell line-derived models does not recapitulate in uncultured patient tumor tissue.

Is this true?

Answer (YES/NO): NO